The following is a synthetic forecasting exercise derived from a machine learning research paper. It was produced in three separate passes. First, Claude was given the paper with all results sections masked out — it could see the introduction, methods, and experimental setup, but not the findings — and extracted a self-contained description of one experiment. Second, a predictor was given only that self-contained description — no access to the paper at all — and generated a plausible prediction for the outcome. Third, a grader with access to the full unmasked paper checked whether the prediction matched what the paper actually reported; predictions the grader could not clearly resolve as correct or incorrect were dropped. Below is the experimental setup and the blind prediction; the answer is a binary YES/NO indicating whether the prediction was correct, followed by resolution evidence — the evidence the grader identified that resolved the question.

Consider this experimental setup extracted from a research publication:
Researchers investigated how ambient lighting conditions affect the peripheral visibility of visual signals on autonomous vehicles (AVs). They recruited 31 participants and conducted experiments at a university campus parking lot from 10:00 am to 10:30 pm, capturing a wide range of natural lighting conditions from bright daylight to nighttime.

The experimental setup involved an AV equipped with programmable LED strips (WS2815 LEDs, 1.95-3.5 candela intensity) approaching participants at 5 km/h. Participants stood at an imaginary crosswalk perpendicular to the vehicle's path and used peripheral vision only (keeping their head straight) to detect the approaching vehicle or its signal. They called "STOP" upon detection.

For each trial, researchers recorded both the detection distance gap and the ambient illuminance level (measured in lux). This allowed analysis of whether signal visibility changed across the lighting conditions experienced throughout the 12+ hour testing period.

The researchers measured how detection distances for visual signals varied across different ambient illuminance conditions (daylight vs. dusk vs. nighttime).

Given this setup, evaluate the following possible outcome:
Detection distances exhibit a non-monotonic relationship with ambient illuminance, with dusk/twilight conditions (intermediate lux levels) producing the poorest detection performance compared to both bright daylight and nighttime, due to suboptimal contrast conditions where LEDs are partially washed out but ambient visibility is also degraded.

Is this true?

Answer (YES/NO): NO